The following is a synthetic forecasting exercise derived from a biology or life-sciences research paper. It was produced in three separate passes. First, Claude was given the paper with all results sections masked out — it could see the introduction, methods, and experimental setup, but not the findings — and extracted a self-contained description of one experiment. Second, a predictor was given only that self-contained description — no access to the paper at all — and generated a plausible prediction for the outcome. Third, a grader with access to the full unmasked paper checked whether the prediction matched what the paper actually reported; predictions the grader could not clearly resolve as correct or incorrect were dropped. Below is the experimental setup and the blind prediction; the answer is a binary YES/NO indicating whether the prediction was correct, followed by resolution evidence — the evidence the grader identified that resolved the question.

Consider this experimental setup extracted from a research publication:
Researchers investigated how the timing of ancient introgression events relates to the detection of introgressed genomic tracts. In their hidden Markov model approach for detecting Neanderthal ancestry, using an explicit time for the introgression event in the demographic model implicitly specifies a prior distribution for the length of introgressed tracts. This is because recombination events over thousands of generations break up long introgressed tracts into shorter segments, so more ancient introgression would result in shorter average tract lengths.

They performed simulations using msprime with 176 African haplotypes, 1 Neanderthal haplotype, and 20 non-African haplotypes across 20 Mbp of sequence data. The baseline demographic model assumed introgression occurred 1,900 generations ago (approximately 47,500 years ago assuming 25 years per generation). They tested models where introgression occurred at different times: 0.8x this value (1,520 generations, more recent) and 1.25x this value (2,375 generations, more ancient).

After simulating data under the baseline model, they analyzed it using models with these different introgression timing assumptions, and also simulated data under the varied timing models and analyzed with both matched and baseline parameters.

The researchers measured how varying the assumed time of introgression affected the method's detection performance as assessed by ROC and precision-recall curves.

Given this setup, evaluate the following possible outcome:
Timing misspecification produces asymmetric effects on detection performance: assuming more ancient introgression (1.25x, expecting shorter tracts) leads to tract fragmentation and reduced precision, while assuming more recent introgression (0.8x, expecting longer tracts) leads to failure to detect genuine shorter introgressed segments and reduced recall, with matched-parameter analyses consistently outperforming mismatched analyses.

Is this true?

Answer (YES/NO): NO